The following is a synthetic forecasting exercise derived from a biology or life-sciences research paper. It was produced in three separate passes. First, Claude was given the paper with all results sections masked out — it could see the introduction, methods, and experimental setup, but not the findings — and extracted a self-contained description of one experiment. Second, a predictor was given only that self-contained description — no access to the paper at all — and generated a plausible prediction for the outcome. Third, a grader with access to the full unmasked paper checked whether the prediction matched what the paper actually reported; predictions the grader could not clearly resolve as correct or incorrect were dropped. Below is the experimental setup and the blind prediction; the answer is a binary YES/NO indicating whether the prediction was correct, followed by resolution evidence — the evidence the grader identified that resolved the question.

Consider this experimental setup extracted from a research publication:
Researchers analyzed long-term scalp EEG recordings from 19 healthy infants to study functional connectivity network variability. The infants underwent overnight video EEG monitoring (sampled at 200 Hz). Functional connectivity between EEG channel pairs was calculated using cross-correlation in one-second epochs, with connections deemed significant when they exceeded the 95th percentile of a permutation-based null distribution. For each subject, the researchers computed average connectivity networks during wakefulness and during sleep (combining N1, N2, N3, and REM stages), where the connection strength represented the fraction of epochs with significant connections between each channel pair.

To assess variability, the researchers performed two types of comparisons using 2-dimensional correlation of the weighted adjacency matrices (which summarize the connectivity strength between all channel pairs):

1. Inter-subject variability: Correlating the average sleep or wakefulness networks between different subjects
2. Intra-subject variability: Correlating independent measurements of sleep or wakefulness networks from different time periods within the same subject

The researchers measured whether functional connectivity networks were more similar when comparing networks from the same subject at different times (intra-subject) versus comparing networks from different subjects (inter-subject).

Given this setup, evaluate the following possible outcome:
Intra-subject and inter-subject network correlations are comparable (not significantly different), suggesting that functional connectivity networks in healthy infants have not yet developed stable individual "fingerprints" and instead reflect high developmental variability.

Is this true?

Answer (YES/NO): NO